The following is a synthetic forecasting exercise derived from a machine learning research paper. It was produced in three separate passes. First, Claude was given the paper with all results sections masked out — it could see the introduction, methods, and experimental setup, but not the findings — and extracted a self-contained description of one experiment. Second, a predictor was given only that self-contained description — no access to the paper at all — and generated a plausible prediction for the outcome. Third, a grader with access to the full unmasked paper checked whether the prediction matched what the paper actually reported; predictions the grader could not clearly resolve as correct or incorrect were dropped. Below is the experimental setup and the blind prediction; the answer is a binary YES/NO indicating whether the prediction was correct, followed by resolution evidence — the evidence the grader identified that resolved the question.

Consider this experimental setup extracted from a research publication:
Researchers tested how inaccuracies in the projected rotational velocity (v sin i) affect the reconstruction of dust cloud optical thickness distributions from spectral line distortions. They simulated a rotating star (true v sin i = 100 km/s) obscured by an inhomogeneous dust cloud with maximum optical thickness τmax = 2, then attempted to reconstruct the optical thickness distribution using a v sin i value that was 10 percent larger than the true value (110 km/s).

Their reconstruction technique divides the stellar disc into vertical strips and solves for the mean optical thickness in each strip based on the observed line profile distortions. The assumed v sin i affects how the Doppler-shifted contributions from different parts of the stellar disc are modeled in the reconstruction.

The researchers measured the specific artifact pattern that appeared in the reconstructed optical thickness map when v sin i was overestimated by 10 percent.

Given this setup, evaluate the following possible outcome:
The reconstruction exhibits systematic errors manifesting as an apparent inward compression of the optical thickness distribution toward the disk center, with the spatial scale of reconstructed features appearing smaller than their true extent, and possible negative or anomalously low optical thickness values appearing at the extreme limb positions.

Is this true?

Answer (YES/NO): NO